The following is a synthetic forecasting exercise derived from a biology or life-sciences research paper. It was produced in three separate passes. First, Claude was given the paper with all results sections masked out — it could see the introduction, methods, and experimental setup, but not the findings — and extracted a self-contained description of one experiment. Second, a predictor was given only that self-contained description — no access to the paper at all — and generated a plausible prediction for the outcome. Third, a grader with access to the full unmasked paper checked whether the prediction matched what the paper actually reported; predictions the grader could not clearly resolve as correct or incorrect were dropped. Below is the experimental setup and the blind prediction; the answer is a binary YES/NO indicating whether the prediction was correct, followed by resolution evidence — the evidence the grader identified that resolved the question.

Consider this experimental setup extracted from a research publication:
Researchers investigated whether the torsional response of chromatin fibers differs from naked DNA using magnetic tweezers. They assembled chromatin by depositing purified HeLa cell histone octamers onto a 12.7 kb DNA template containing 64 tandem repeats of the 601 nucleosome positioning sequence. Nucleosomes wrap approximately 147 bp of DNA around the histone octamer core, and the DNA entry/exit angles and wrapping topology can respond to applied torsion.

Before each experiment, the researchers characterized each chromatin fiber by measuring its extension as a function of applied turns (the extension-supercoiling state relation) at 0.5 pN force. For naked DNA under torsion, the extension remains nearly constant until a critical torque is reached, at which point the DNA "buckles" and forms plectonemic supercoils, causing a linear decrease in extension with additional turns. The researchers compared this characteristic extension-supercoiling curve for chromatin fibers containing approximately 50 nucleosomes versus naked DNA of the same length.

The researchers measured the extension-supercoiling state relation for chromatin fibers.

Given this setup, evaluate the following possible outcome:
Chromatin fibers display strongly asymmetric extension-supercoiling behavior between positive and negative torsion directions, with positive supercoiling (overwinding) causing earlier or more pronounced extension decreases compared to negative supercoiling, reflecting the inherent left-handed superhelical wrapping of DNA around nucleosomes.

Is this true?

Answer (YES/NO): NO